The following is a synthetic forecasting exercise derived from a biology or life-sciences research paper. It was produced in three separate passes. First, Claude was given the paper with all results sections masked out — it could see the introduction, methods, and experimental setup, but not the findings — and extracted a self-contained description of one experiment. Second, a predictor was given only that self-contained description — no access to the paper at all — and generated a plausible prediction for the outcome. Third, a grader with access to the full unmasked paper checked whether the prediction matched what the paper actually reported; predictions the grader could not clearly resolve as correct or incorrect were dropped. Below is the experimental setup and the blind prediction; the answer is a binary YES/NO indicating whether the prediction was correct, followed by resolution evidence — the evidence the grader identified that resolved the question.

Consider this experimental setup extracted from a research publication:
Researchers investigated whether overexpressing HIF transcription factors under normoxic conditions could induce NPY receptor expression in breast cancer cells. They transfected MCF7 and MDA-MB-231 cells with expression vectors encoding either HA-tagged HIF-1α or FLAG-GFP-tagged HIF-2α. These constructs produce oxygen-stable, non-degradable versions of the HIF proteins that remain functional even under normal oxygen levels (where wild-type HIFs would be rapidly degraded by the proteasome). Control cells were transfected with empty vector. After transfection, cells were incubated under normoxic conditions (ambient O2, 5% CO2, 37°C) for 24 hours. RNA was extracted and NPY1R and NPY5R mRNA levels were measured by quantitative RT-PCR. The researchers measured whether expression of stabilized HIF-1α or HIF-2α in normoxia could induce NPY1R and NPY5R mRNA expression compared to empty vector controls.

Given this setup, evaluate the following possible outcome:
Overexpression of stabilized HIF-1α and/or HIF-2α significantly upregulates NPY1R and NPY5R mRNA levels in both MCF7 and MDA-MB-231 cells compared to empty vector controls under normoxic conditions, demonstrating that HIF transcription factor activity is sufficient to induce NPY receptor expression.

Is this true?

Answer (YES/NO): NO